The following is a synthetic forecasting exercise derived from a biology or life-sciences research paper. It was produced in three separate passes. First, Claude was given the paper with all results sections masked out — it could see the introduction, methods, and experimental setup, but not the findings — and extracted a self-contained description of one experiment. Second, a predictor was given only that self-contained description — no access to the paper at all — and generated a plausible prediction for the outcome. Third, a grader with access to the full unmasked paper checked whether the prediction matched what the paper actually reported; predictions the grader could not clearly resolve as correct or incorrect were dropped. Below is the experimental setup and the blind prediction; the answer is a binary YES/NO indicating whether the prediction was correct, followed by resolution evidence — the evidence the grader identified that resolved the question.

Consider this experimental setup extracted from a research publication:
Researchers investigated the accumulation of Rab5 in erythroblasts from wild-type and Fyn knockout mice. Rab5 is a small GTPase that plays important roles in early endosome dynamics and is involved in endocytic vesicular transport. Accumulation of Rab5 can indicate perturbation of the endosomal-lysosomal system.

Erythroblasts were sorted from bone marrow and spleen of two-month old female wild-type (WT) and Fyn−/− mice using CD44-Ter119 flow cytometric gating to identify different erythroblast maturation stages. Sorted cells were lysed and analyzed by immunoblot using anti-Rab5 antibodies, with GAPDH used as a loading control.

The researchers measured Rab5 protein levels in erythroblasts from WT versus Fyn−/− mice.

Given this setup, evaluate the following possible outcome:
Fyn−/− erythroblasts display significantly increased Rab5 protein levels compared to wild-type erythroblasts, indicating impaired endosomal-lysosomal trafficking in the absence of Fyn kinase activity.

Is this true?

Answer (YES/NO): YES